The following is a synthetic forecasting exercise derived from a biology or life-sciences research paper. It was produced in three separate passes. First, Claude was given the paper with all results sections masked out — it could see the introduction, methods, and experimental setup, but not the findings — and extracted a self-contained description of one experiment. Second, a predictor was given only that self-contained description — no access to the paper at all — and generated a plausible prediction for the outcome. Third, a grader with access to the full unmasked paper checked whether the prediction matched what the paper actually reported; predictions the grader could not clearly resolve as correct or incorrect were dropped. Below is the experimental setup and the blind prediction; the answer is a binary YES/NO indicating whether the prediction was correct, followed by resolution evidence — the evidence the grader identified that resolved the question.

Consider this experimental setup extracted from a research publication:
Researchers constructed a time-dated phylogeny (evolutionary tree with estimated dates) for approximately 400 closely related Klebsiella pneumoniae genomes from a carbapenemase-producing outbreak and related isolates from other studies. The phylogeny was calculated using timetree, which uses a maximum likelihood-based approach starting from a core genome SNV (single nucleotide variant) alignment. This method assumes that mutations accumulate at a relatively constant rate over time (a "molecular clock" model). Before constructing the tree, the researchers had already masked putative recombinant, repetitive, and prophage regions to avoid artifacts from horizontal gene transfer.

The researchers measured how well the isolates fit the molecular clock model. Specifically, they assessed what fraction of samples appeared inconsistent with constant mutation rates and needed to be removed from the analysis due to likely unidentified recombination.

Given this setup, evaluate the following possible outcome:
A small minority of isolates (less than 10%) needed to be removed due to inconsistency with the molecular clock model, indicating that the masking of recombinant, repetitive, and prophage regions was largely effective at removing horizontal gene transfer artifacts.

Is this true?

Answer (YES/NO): YES